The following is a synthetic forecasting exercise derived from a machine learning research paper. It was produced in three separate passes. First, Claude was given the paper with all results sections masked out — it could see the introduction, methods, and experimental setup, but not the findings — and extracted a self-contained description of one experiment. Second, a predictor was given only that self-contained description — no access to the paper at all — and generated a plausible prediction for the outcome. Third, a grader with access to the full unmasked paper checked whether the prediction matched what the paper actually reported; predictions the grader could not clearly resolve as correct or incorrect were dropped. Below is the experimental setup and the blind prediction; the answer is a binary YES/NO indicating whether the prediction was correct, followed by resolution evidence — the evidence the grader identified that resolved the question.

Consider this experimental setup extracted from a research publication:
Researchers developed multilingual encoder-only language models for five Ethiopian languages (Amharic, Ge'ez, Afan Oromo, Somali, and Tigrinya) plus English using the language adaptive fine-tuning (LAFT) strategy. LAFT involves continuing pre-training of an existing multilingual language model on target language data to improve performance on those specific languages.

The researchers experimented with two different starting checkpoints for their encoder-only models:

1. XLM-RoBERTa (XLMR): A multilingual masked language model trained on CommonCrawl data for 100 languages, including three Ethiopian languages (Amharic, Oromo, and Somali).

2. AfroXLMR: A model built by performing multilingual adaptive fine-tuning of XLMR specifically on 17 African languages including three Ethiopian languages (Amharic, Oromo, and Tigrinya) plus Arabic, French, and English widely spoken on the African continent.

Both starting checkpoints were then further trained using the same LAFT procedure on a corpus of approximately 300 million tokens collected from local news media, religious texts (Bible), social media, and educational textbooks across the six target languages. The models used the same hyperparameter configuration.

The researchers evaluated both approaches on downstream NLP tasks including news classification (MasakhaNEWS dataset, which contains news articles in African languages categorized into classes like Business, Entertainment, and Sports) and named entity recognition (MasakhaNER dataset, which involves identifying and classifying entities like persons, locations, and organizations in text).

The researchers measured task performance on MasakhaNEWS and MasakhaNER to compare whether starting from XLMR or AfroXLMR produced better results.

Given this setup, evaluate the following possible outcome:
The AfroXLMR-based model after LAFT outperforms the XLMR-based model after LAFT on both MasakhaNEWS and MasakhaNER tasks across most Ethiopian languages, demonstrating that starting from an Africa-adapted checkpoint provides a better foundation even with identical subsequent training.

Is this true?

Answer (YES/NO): NO